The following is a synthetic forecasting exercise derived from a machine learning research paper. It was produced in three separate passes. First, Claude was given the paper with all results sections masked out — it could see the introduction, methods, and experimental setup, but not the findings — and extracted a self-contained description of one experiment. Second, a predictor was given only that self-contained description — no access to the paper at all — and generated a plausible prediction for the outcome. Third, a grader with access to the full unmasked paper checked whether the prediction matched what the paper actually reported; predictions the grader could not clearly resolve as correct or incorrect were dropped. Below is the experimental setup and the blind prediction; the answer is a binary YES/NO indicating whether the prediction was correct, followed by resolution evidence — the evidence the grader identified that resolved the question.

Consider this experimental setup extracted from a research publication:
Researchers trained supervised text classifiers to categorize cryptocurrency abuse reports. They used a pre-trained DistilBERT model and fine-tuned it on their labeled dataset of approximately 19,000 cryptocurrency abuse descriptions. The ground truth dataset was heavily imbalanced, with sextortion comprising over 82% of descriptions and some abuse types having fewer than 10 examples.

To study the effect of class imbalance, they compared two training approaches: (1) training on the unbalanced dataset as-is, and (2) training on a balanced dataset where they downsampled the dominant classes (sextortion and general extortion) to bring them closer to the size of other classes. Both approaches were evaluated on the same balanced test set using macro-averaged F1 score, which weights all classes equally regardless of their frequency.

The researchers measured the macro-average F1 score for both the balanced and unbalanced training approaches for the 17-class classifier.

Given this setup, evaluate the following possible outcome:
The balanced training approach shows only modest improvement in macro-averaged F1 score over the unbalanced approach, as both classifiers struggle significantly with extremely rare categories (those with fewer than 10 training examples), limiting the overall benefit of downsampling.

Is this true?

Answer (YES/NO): YES